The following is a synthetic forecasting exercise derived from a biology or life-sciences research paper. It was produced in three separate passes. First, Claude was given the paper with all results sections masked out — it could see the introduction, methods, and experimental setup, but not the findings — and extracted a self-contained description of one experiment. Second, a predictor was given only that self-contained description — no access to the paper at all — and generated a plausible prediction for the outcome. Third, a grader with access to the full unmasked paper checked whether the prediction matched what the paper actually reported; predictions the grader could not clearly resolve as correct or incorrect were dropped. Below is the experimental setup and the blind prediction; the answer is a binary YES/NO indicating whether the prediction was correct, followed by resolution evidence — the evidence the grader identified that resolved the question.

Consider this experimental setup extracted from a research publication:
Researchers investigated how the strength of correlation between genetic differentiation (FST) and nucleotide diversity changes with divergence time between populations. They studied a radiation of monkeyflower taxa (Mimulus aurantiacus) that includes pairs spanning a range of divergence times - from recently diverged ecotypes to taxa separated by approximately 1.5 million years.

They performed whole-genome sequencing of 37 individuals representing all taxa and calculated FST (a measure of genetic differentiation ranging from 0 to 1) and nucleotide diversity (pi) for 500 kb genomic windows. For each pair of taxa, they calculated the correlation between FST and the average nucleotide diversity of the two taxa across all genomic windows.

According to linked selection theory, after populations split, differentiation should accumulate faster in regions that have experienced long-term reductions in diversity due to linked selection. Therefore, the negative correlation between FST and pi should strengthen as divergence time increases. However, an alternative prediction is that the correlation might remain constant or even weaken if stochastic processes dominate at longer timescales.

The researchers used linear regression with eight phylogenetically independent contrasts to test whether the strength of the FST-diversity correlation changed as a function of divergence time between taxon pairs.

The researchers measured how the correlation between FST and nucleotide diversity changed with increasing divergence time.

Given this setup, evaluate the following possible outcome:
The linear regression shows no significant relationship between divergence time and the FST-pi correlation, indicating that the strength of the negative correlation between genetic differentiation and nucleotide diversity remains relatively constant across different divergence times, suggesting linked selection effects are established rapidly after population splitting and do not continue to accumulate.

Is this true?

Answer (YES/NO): NO